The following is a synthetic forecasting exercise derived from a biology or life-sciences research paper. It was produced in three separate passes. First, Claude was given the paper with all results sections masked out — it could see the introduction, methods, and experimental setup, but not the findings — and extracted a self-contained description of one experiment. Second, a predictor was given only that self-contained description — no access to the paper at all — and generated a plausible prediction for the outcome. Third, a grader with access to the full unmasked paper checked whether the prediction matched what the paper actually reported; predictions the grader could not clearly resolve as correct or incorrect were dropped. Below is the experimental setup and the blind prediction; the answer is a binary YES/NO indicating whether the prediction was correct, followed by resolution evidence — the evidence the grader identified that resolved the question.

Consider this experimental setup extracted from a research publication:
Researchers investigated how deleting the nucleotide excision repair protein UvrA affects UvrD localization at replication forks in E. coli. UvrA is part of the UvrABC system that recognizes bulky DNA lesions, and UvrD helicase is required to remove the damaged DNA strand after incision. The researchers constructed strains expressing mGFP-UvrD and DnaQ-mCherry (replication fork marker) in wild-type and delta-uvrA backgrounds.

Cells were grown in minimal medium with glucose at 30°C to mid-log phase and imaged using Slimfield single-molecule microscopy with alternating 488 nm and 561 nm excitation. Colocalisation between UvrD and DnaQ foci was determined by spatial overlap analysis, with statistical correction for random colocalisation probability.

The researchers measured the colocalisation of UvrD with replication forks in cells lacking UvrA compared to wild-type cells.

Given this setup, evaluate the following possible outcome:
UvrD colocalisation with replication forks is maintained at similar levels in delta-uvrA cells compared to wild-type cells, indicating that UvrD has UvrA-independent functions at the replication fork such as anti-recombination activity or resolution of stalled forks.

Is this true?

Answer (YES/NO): NO